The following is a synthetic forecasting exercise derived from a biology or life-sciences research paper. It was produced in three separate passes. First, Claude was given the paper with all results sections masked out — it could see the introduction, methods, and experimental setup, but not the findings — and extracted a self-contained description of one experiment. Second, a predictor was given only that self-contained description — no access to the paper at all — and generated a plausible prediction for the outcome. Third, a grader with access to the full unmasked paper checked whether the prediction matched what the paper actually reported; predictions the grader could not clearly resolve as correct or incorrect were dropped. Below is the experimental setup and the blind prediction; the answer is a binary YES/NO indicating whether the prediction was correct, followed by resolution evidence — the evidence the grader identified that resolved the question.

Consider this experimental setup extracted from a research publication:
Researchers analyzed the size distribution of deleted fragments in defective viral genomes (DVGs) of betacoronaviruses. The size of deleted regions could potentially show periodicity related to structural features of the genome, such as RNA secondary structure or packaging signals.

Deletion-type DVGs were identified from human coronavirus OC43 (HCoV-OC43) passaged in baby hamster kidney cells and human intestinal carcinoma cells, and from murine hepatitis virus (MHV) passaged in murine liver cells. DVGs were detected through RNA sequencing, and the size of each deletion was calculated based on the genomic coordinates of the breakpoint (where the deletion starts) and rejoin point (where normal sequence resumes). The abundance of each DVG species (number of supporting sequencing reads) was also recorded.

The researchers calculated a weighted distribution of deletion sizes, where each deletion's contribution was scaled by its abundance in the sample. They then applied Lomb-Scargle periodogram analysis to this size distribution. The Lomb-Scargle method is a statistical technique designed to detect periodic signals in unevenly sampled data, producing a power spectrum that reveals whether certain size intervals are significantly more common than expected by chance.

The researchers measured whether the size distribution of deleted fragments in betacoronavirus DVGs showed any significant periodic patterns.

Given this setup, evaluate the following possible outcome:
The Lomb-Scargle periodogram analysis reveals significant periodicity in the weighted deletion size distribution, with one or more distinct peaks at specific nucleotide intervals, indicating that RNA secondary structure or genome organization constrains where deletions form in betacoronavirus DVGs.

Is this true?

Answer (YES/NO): NO